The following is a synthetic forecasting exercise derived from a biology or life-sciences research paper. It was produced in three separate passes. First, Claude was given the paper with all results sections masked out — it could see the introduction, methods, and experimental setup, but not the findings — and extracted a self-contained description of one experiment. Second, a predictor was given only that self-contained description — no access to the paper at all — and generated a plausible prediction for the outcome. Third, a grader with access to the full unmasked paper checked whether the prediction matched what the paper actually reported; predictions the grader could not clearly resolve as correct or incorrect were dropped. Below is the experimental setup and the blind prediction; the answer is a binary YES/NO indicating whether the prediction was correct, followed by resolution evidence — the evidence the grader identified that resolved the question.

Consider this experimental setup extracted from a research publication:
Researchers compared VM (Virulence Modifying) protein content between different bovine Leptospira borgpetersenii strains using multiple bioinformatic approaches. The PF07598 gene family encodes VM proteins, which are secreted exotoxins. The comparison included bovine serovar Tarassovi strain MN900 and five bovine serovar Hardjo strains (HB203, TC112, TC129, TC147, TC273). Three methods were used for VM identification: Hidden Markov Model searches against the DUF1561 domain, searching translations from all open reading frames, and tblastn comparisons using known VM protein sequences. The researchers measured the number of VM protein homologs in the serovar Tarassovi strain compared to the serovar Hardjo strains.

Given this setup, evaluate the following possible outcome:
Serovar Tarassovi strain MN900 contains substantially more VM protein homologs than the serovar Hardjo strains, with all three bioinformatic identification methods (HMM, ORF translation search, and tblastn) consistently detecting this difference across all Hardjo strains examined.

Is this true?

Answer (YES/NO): NO